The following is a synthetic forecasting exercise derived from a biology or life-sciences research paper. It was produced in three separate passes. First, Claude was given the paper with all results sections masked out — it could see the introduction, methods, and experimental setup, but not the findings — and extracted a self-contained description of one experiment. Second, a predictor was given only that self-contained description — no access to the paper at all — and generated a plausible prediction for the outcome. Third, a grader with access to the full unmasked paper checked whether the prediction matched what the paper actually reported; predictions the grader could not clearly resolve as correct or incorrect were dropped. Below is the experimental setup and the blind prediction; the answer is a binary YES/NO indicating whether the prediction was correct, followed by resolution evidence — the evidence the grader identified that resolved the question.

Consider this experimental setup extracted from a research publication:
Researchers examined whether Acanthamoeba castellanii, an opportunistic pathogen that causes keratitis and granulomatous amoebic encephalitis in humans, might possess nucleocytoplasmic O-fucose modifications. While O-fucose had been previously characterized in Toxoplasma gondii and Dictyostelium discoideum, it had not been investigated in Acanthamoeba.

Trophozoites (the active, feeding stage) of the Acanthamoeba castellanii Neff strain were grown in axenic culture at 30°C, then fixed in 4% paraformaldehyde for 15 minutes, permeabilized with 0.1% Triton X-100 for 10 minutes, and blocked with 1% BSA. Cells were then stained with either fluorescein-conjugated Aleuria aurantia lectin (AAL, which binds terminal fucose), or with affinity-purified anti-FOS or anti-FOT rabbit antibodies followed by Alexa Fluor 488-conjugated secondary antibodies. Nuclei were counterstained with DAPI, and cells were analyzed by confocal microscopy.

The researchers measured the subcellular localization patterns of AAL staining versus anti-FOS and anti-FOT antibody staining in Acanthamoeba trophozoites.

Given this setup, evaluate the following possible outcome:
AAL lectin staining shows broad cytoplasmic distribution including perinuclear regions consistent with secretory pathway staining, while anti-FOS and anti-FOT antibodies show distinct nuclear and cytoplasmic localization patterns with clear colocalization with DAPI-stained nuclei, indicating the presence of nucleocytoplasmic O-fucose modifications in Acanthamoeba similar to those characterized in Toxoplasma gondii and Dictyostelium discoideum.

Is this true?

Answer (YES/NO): NO